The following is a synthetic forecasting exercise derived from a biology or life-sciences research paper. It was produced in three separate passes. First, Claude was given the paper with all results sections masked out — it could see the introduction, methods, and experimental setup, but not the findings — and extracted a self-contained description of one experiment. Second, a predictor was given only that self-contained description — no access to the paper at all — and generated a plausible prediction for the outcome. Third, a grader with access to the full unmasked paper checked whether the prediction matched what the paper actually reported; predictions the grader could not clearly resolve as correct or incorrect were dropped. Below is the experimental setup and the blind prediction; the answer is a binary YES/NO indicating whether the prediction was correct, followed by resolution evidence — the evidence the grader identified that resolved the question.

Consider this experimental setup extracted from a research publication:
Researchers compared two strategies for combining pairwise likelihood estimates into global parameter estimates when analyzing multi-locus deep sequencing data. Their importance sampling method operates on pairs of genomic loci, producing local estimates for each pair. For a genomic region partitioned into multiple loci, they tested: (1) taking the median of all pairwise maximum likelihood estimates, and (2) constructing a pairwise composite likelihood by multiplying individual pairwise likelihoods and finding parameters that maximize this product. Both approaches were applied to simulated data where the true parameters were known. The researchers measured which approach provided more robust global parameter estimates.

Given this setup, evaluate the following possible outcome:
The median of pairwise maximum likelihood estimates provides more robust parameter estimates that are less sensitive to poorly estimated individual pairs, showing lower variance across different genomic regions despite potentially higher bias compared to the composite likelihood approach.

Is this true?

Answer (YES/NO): NO